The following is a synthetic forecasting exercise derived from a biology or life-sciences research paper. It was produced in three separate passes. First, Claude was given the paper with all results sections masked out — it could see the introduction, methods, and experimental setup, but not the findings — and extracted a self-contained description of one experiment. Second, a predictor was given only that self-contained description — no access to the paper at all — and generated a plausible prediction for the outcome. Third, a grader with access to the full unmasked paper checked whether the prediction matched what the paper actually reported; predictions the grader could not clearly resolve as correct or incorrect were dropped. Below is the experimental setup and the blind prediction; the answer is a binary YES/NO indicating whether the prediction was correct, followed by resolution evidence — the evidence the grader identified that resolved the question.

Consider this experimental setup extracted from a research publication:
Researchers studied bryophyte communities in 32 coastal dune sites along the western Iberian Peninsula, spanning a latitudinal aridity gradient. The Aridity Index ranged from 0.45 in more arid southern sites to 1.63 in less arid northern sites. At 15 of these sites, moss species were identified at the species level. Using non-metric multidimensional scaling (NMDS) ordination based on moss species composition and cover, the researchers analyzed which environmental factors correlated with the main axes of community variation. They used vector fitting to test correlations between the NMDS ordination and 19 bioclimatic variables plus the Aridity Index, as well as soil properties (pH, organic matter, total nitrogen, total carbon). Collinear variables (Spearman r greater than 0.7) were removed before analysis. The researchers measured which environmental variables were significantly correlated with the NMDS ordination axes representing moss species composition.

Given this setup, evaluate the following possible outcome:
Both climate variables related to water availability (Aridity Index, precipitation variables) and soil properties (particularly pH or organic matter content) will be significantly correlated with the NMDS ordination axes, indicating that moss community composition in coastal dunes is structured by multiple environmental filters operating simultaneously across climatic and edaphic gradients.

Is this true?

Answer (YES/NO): NO